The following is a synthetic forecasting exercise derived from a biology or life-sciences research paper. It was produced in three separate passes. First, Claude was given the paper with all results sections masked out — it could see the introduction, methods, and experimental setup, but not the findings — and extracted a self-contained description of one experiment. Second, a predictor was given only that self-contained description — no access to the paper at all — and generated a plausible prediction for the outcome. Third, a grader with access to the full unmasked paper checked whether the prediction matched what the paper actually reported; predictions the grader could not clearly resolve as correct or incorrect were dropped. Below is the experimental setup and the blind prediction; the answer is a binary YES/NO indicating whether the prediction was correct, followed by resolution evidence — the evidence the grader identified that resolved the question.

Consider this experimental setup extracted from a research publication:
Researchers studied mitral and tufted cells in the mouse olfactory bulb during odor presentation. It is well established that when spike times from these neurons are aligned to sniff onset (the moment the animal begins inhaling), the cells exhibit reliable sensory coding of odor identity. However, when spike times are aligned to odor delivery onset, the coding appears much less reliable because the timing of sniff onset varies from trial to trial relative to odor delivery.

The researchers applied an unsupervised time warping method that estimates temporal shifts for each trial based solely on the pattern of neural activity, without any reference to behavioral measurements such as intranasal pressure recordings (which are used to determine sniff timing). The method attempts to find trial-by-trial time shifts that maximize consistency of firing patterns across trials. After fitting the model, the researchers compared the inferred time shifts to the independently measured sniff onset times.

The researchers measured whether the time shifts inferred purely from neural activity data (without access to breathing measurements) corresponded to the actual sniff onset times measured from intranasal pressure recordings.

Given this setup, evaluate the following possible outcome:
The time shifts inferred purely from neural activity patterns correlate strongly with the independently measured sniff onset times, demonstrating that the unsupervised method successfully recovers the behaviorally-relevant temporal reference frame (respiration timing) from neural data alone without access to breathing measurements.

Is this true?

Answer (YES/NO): YES